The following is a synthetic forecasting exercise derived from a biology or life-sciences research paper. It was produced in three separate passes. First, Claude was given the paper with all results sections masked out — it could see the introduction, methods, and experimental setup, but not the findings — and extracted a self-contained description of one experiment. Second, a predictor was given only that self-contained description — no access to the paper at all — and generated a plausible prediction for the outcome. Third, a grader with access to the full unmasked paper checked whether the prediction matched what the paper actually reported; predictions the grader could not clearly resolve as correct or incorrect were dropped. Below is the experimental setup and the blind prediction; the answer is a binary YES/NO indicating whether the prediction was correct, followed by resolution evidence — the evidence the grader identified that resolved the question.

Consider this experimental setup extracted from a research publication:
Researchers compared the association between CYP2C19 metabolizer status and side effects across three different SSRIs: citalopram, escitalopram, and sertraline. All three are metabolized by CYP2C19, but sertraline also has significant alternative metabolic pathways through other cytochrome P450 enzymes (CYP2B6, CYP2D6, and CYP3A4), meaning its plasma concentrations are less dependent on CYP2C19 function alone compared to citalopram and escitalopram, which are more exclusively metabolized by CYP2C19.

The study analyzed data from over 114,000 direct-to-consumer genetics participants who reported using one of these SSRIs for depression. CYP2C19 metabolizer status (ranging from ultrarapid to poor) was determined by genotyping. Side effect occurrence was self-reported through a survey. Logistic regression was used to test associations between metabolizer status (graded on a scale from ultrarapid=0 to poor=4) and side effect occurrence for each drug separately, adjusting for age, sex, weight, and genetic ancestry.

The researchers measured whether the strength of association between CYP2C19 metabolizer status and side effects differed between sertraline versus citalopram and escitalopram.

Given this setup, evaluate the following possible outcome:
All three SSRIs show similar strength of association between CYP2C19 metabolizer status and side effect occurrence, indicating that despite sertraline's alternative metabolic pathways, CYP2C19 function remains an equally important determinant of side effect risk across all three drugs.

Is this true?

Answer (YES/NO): NO